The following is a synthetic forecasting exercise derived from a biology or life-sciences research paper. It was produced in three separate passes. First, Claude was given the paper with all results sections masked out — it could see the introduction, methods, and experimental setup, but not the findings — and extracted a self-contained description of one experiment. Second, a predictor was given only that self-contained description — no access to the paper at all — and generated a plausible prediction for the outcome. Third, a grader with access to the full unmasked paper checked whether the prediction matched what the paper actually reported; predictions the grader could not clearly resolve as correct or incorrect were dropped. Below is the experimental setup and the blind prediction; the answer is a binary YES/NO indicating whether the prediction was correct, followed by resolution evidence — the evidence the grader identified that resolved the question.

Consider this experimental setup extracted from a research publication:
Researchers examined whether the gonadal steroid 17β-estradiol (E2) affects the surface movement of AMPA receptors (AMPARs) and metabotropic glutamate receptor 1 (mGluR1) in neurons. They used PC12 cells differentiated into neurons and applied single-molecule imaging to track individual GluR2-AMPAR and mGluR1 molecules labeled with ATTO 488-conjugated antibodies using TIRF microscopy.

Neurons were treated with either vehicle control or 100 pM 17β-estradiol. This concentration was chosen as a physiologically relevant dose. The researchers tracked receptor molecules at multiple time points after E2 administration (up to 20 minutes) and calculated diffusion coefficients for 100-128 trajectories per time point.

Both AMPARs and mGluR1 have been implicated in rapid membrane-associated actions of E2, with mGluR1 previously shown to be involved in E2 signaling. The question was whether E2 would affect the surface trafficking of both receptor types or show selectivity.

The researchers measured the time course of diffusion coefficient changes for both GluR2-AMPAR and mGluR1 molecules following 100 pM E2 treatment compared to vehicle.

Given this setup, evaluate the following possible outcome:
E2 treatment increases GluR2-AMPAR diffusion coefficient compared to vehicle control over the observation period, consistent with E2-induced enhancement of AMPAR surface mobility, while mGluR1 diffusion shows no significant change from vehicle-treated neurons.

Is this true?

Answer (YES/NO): NO